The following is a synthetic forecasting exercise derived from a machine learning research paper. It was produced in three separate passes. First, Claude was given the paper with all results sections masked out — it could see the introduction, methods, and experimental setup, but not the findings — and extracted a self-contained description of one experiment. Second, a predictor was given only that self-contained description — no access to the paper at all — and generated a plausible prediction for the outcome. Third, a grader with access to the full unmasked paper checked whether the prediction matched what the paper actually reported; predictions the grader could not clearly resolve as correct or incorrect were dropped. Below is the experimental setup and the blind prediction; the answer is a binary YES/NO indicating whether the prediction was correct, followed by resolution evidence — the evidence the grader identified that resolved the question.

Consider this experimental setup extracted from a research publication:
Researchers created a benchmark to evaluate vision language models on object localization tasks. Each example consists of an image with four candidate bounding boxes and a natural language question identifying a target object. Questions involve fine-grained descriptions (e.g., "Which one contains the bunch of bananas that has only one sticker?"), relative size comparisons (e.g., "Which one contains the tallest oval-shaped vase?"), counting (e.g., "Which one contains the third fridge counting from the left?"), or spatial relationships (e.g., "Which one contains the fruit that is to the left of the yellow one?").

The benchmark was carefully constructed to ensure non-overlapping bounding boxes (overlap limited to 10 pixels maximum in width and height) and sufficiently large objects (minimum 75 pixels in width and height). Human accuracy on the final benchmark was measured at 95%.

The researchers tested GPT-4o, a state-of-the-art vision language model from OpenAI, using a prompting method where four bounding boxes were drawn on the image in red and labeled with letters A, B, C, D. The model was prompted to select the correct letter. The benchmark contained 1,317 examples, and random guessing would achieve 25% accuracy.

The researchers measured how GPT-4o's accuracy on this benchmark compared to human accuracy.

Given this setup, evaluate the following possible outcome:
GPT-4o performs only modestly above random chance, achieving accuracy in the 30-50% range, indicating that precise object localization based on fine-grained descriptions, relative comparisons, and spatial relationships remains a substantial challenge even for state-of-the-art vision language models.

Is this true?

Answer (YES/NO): NO